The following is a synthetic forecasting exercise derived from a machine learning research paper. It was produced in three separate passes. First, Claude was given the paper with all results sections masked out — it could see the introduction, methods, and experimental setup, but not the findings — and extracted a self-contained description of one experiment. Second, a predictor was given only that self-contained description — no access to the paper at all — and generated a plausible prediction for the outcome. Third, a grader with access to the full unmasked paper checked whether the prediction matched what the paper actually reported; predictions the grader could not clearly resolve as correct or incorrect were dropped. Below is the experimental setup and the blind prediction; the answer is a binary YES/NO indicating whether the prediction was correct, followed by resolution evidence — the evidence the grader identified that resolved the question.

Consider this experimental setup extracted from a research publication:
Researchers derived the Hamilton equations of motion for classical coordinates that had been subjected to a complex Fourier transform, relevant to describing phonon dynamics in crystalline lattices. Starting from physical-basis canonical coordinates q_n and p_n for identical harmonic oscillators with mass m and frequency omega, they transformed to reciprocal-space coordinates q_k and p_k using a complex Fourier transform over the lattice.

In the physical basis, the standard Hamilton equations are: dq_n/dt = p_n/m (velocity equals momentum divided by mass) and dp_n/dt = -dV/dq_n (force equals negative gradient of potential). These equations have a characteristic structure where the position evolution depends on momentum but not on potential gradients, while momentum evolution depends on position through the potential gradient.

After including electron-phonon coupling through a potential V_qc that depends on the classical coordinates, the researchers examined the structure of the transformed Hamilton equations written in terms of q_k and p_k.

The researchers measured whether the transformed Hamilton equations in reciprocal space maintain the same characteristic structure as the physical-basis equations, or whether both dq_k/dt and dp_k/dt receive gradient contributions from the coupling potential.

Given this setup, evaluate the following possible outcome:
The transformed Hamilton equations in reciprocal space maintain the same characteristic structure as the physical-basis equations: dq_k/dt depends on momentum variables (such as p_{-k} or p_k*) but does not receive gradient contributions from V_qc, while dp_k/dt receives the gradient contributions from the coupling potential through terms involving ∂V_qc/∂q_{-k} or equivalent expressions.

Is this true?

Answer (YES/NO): NO